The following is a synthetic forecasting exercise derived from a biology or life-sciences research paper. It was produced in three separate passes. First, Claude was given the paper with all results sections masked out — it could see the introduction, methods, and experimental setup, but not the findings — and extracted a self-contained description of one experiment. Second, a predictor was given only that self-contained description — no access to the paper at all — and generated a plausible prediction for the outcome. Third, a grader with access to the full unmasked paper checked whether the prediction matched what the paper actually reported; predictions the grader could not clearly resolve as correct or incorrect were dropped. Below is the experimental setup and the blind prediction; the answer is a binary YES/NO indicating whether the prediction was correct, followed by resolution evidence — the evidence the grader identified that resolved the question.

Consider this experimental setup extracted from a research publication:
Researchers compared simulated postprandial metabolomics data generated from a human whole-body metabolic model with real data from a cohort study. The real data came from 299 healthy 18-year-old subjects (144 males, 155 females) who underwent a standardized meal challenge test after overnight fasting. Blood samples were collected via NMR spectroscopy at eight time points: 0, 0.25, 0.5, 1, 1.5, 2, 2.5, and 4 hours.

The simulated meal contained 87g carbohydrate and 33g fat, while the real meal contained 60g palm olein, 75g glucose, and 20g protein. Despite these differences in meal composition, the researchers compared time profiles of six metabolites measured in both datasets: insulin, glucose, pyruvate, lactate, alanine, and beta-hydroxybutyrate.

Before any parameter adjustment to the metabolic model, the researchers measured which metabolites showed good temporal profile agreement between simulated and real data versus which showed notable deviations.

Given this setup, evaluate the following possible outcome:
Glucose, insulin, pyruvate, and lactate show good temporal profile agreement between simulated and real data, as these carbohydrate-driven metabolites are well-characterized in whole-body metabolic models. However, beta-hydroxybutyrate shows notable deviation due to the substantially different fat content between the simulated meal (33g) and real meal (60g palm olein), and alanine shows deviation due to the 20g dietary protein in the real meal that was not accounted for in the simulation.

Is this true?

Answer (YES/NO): NO